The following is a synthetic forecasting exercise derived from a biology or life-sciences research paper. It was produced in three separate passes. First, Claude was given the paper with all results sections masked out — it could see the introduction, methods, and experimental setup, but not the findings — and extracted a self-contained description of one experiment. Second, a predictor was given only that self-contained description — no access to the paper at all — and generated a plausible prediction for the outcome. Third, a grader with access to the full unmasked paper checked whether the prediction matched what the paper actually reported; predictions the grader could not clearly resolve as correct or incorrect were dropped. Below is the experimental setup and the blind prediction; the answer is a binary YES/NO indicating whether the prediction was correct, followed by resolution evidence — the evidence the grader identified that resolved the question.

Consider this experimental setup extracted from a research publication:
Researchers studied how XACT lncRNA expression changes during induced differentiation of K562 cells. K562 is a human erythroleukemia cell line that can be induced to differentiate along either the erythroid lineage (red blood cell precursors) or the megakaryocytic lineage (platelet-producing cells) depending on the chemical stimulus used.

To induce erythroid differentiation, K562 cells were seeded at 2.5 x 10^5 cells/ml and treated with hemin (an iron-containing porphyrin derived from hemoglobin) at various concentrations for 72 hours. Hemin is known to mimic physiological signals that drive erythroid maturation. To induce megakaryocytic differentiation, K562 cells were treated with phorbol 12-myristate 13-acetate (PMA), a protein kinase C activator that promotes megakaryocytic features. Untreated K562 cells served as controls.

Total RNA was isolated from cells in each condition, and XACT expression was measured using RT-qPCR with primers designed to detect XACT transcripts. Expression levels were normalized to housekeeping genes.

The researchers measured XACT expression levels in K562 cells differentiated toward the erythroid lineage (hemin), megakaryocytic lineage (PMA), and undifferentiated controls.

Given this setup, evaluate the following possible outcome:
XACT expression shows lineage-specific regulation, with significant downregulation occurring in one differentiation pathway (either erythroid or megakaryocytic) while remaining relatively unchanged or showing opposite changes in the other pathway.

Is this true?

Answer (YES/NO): NO